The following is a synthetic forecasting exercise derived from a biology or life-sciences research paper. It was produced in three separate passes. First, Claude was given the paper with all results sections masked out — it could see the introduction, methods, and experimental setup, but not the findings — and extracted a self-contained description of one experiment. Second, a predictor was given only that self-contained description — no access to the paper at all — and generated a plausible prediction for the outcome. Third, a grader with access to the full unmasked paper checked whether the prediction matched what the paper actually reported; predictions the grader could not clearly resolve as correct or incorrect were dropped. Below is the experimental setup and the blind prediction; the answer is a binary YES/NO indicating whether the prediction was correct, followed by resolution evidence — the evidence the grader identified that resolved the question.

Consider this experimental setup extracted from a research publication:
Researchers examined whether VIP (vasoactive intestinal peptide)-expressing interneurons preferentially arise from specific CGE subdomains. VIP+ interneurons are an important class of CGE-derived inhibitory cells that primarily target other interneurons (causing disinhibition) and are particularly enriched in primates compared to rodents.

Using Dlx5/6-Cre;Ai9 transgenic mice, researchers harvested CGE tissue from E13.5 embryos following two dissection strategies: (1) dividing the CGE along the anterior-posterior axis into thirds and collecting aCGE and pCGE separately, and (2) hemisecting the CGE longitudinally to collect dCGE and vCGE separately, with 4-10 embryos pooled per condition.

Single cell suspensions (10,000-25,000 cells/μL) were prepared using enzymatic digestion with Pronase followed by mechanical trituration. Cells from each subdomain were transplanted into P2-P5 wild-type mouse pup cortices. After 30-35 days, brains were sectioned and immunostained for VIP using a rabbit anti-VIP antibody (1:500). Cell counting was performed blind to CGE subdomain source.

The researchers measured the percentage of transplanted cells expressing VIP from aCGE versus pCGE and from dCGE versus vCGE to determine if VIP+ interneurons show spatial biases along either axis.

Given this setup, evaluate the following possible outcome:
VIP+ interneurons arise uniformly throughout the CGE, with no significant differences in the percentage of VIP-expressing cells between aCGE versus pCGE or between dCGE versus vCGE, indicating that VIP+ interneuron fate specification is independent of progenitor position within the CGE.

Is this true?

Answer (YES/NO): NO